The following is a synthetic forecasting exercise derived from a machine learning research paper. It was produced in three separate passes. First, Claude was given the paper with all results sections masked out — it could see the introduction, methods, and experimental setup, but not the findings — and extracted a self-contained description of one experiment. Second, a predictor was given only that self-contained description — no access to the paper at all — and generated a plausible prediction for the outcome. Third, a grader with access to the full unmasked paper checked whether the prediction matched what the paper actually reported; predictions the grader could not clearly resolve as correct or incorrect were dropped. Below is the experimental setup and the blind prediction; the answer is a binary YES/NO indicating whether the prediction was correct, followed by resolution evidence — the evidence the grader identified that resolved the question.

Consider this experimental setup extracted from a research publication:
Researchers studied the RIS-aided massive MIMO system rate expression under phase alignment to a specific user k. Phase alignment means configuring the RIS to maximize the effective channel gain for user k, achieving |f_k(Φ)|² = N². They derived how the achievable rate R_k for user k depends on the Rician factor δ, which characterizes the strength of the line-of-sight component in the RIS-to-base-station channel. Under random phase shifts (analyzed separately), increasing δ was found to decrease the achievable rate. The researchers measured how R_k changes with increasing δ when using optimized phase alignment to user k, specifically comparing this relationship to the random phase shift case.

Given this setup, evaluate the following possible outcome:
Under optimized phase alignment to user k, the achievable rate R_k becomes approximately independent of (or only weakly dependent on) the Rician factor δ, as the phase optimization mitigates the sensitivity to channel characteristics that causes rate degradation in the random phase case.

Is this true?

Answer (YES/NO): NO